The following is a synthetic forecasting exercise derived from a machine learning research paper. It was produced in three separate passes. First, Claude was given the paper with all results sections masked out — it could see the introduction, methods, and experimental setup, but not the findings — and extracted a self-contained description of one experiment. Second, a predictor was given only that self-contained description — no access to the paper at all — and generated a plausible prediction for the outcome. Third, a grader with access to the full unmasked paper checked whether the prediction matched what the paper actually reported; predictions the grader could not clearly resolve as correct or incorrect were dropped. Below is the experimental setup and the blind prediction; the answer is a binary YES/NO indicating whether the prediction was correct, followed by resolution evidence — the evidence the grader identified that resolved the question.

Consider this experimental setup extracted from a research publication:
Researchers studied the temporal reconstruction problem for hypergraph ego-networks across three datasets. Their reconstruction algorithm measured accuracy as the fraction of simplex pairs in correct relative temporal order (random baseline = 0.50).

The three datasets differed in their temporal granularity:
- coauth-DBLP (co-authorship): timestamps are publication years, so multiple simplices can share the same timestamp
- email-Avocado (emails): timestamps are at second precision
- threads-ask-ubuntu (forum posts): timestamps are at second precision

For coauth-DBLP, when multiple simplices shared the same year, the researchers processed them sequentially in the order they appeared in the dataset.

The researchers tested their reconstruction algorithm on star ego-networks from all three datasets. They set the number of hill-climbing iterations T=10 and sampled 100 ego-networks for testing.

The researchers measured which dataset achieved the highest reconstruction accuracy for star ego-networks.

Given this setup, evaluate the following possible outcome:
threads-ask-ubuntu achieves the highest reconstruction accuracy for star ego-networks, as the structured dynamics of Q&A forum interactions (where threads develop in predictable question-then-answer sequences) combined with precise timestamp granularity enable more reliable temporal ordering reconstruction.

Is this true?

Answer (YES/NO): YES